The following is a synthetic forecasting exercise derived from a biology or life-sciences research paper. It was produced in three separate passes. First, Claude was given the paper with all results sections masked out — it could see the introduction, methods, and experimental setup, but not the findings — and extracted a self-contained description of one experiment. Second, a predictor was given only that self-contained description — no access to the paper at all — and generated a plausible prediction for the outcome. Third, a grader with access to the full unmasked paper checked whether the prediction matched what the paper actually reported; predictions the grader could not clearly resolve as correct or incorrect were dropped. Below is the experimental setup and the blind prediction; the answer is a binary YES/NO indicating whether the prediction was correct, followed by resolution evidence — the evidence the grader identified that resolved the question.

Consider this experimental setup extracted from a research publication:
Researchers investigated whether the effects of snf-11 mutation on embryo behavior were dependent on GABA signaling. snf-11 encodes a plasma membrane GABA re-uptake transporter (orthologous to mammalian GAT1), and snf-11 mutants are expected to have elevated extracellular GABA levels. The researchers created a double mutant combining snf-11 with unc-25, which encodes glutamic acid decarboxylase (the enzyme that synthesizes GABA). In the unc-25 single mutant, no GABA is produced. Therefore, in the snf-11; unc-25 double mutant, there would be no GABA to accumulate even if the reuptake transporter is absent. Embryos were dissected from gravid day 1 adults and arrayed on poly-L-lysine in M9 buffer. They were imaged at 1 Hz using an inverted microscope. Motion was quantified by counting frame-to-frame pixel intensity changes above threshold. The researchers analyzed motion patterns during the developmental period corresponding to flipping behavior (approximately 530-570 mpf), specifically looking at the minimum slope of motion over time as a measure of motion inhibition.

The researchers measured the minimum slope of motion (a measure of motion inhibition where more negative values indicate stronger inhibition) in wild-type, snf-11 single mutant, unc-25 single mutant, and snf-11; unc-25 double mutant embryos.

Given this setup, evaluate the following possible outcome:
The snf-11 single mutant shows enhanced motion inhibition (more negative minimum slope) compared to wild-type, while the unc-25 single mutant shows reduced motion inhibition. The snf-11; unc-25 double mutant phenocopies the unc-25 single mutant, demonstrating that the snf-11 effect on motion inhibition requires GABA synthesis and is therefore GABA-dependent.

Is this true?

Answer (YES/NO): NO